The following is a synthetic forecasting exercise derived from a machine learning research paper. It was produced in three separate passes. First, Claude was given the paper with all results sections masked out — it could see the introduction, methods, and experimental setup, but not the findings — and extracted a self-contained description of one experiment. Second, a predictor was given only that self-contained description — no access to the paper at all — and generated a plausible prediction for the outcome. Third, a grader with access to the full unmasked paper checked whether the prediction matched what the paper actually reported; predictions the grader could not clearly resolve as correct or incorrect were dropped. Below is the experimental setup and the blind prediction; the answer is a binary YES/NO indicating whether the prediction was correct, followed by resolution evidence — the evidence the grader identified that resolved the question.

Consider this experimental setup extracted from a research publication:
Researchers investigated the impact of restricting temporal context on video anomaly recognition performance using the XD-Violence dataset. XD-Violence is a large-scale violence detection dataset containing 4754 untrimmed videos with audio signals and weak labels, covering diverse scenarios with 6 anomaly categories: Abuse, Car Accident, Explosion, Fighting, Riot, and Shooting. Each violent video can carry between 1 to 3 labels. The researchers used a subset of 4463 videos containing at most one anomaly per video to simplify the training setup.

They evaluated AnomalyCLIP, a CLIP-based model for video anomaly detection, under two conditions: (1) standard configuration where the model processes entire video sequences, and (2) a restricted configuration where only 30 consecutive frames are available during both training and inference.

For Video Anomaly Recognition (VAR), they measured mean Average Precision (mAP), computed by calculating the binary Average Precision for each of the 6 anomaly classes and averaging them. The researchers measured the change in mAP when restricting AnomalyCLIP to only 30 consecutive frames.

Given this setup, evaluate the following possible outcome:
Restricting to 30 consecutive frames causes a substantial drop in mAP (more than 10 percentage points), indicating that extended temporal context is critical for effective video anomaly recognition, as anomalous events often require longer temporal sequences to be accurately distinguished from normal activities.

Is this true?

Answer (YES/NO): YES